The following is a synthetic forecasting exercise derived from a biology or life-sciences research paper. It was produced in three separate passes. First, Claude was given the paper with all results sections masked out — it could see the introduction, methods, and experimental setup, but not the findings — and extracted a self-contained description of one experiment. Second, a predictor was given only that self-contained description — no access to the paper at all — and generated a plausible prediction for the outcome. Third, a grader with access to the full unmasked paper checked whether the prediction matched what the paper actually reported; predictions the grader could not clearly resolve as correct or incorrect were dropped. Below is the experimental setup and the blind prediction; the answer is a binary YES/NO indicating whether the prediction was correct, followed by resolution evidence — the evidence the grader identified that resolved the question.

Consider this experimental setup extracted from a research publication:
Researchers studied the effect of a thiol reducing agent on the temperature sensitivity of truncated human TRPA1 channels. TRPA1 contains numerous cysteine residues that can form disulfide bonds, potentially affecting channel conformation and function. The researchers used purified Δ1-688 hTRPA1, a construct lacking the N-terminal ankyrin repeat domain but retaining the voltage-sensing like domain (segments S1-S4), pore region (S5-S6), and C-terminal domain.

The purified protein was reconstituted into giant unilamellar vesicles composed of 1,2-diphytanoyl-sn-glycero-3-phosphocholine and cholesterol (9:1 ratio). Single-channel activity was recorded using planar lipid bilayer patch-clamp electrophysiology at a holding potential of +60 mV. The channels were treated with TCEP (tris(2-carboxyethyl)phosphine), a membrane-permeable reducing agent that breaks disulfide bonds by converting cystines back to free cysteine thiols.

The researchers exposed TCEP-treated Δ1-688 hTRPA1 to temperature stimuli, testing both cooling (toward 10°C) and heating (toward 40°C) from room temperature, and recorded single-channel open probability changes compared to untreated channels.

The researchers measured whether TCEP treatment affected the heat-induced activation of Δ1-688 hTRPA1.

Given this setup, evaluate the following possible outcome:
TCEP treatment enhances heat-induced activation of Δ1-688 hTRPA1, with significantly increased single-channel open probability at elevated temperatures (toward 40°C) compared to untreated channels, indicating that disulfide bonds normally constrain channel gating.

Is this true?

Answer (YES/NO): NO